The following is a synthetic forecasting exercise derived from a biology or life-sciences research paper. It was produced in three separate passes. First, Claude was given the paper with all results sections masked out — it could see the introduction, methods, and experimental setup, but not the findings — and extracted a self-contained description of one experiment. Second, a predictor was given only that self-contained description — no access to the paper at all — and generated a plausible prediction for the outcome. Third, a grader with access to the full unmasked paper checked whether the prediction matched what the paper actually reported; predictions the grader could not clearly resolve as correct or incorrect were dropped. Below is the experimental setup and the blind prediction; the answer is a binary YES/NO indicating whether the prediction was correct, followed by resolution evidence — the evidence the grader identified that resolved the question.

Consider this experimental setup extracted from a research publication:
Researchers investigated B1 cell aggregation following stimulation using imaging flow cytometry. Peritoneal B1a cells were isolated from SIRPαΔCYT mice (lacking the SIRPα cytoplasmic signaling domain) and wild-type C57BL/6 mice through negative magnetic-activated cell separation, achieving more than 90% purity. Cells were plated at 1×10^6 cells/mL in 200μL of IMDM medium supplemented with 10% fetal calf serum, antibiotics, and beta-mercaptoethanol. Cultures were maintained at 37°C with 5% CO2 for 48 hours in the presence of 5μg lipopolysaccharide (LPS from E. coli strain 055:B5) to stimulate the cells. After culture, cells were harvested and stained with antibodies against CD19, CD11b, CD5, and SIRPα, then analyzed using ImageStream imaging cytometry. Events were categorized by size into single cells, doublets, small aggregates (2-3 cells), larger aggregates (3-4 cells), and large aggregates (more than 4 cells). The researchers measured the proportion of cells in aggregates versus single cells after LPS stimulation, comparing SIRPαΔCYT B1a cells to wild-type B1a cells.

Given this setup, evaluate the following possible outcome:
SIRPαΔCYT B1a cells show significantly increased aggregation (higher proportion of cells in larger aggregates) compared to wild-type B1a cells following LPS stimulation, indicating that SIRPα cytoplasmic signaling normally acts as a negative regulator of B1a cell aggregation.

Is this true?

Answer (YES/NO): YES